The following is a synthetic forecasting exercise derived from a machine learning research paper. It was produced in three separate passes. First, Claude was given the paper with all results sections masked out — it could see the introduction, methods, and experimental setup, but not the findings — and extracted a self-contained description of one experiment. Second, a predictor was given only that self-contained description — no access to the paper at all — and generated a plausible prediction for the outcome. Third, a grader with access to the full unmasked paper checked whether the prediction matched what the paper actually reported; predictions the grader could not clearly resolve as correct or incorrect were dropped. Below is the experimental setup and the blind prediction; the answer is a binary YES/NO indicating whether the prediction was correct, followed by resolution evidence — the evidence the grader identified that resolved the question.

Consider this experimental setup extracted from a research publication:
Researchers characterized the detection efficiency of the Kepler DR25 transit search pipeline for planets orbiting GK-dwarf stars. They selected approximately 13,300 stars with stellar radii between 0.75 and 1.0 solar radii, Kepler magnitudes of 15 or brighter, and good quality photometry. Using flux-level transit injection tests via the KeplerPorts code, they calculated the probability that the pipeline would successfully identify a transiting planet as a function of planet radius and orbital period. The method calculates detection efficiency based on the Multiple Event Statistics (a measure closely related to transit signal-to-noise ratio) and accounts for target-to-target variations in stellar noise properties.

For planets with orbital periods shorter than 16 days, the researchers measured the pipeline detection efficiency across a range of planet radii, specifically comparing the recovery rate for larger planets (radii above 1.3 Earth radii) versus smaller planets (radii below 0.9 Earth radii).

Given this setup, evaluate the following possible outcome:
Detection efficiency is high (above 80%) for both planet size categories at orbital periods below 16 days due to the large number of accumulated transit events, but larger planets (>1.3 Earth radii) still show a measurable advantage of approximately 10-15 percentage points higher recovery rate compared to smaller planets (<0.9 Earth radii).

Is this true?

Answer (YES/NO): NO